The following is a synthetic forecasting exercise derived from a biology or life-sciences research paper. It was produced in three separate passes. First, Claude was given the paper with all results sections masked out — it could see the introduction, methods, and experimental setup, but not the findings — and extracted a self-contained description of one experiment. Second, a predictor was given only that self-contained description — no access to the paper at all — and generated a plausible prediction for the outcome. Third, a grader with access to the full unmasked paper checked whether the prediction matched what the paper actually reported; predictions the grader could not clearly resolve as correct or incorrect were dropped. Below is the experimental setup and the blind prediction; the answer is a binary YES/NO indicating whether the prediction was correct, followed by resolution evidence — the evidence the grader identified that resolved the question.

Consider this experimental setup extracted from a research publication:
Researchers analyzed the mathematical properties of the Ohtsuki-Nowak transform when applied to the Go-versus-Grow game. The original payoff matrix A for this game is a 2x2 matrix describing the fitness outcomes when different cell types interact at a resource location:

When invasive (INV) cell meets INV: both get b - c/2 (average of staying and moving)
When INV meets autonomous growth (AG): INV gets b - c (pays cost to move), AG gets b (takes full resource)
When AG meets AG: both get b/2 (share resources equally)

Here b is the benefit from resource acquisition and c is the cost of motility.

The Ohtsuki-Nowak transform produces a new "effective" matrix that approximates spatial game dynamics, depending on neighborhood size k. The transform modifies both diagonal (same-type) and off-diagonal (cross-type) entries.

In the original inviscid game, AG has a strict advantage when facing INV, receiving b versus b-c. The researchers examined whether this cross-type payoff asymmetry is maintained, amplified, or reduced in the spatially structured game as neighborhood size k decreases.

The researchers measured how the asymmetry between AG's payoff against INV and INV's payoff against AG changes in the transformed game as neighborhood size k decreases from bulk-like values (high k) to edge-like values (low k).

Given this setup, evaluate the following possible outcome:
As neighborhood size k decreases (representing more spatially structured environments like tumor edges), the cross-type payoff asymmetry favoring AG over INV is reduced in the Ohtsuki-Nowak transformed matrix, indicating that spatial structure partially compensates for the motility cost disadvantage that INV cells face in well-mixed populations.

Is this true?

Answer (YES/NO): YES